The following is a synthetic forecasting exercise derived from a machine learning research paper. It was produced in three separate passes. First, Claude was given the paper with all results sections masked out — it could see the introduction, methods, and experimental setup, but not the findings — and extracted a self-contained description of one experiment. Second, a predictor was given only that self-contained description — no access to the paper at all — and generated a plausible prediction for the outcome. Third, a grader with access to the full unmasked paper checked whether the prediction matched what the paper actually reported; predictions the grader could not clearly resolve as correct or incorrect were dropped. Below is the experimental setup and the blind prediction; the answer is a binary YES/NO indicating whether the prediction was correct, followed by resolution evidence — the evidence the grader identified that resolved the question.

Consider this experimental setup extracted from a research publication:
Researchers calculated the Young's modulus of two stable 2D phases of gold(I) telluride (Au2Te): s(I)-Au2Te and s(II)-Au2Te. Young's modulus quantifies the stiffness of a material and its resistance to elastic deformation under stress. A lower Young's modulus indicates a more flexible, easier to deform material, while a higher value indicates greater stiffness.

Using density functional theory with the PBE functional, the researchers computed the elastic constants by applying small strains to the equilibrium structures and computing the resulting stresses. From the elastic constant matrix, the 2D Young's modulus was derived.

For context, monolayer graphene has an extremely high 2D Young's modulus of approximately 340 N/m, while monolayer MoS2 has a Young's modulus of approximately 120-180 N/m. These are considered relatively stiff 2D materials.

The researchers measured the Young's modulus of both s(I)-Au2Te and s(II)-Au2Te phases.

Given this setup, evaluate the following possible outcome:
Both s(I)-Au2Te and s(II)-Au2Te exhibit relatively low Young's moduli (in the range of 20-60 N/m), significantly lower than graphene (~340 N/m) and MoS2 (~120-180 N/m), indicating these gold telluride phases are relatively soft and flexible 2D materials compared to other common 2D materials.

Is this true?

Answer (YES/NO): YES